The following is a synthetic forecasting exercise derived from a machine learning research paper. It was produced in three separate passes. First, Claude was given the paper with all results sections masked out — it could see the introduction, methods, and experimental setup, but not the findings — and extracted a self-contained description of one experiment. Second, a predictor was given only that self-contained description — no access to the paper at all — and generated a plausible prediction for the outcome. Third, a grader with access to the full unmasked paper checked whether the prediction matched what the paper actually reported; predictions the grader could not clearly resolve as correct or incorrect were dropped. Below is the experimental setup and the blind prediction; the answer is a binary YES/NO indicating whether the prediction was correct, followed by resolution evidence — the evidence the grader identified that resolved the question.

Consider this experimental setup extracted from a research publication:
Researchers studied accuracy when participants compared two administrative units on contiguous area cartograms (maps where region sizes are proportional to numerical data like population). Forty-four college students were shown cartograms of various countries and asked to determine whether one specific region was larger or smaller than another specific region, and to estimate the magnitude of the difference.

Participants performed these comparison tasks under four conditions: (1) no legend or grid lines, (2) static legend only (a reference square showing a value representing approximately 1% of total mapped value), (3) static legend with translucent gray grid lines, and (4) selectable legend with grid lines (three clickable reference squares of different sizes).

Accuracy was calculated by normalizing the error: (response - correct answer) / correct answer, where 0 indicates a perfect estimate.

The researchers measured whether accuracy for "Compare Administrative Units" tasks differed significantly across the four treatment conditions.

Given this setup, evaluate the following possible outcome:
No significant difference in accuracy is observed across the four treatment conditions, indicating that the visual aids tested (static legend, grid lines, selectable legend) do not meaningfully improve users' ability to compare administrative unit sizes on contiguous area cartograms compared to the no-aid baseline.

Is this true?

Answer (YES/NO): NO